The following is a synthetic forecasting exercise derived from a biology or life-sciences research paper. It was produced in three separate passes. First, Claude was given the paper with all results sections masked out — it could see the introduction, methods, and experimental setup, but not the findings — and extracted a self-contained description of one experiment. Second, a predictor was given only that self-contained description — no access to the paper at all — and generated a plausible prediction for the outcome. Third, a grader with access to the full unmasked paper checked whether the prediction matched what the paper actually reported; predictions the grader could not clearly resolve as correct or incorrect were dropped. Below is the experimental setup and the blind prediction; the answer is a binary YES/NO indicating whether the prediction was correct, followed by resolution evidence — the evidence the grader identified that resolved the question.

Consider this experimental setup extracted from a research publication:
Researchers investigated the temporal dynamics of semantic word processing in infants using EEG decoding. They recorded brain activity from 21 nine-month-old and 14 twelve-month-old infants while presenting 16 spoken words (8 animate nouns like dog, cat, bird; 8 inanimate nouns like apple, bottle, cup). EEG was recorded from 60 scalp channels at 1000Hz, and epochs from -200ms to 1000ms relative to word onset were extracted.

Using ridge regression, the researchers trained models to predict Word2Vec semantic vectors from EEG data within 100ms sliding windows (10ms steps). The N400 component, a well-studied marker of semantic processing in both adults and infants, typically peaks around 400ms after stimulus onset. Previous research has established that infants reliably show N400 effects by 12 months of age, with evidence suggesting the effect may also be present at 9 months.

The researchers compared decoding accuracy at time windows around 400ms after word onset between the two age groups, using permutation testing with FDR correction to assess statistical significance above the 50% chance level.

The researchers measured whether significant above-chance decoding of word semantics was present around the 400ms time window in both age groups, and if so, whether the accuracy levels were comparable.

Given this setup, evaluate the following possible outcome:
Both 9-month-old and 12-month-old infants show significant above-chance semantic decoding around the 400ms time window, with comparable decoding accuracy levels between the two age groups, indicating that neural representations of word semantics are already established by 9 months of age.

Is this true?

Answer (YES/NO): YES